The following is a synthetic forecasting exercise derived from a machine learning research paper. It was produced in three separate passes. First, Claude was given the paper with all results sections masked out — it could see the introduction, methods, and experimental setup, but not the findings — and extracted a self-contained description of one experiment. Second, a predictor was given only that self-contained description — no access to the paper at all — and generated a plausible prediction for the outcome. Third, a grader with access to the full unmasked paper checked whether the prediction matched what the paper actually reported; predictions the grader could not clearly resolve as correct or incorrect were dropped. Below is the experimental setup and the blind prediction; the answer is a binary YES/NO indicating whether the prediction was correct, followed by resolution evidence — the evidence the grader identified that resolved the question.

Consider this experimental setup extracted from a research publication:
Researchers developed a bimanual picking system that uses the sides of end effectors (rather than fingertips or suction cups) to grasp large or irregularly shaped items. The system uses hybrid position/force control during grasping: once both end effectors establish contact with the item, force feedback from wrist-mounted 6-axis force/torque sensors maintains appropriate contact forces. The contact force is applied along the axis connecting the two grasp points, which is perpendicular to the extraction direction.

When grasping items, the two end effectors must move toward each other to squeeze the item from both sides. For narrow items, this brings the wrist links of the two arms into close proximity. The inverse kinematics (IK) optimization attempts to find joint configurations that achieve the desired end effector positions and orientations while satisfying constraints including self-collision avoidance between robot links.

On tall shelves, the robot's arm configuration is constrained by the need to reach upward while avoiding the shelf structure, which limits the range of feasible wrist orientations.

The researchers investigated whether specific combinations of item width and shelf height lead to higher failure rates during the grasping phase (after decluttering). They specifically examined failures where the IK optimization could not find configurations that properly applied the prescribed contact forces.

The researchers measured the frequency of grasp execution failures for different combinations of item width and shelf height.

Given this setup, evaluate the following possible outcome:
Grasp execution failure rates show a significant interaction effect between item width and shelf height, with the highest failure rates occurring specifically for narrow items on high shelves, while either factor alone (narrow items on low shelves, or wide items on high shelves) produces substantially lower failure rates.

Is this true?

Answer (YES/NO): YES